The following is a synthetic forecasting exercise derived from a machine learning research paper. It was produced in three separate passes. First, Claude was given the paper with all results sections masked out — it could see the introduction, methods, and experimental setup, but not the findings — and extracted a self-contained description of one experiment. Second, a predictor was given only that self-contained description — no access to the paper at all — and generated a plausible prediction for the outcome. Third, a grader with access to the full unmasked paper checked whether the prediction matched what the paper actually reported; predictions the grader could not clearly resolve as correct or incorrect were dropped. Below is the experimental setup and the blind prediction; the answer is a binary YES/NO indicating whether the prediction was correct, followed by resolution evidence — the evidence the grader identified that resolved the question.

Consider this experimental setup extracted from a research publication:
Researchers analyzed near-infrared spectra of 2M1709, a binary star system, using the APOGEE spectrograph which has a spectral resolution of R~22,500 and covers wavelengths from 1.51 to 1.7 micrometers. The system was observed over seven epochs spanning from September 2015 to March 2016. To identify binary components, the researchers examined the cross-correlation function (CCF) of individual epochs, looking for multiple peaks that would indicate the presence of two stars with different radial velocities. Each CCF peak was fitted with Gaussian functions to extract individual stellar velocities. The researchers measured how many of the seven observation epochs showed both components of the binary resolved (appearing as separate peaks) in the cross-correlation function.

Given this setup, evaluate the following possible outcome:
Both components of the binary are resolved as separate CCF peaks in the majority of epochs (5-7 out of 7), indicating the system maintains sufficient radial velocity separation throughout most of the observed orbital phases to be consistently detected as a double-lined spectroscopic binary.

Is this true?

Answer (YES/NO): YES